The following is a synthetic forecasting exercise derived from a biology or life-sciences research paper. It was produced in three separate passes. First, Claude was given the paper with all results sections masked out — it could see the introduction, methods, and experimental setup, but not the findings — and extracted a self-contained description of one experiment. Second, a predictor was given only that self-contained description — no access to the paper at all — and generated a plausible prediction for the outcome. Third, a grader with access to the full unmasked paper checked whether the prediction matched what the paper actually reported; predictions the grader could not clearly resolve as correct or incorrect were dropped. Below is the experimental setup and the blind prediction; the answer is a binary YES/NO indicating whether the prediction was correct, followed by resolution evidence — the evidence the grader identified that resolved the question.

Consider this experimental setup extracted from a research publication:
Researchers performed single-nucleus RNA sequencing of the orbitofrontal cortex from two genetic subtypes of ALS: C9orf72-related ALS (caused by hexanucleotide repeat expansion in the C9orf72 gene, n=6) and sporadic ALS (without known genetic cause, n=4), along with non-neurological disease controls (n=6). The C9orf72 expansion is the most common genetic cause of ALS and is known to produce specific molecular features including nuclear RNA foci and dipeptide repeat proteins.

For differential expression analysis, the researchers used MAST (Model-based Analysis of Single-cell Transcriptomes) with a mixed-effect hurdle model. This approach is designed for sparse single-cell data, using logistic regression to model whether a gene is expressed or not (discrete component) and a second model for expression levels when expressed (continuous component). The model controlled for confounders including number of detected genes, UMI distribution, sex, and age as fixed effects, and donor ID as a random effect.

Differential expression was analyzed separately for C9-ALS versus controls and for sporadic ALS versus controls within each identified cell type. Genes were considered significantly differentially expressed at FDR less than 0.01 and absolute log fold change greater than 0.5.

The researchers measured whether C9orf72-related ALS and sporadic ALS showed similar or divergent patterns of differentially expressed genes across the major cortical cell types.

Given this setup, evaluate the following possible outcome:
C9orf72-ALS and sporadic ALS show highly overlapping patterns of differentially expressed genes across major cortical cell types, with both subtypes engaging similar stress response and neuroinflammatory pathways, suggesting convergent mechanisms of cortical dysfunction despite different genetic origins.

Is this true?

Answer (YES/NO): NO